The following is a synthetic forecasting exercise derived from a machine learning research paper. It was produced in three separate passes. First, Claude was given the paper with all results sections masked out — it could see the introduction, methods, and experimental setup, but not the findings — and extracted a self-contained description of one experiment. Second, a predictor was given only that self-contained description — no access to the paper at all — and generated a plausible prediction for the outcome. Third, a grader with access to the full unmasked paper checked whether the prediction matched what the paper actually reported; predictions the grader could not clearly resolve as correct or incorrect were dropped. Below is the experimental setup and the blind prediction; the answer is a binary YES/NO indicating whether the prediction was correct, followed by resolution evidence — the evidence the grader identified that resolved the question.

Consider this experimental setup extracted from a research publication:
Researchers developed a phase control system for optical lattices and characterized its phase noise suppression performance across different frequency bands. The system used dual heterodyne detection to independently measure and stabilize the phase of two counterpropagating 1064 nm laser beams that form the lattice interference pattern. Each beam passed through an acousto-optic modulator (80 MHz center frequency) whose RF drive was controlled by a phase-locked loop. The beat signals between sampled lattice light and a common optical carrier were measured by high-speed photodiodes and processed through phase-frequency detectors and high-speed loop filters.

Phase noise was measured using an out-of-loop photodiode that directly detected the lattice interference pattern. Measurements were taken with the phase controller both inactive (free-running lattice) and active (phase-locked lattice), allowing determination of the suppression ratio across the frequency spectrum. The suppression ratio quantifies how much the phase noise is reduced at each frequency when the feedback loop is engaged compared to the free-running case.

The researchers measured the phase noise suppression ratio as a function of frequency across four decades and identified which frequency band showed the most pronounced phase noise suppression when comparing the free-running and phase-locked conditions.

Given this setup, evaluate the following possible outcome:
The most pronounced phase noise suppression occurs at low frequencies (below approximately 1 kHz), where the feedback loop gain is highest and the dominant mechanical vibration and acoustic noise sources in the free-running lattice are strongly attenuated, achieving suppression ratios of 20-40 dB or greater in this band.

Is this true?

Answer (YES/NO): YES